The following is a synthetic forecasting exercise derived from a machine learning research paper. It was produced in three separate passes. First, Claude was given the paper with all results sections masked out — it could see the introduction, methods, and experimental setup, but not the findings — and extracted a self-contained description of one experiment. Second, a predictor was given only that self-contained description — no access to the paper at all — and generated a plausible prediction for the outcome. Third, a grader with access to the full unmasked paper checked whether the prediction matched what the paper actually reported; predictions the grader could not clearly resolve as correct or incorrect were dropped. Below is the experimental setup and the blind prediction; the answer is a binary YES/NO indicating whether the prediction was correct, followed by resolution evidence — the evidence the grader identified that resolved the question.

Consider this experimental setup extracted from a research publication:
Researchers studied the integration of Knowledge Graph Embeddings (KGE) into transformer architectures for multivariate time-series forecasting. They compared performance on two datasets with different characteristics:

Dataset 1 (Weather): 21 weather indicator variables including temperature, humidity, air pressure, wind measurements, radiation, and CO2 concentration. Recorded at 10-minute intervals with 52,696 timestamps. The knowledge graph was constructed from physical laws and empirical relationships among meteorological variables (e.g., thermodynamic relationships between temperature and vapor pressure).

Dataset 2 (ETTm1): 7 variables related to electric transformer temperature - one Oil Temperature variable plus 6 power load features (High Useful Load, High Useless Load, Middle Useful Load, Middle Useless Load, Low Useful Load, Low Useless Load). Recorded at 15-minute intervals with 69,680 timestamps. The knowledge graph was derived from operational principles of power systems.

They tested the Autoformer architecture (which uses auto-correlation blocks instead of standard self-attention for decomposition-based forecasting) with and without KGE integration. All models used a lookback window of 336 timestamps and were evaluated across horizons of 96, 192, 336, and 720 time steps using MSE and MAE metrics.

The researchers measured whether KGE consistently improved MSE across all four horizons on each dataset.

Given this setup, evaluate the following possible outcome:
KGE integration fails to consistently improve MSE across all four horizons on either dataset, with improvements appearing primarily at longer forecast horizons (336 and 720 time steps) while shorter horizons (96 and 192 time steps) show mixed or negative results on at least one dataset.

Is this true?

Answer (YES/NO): NO